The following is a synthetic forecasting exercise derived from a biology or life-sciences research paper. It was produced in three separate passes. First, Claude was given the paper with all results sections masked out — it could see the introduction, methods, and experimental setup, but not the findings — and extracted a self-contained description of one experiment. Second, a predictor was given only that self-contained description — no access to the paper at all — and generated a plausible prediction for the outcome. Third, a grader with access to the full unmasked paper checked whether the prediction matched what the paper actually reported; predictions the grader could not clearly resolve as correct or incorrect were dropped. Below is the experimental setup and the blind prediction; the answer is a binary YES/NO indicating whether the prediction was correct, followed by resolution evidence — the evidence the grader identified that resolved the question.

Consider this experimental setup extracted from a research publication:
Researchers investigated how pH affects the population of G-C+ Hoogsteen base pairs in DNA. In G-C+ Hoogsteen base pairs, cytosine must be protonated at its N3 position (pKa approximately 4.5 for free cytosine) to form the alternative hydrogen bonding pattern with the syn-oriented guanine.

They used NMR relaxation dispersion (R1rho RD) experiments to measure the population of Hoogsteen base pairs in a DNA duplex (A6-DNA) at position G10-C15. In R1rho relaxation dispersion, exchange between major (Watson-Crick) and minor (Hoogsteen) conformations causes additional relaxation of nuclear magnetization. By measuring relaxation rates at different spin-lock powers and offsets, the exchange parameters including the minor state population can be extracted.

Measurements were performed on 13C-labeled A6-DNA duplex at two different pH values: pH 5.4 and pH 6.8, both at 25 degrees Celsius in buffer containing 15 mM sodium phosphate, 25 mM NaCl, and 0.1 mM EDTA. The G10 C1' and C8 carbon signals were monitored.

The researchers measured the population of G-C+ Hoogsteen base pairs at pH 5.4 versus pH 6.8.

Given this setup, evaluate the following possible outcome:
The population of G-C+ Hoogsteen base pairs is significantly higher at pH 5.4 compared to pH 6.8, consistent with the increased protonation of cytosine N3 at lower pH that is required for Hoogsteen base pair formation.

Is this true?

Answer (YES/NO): YES